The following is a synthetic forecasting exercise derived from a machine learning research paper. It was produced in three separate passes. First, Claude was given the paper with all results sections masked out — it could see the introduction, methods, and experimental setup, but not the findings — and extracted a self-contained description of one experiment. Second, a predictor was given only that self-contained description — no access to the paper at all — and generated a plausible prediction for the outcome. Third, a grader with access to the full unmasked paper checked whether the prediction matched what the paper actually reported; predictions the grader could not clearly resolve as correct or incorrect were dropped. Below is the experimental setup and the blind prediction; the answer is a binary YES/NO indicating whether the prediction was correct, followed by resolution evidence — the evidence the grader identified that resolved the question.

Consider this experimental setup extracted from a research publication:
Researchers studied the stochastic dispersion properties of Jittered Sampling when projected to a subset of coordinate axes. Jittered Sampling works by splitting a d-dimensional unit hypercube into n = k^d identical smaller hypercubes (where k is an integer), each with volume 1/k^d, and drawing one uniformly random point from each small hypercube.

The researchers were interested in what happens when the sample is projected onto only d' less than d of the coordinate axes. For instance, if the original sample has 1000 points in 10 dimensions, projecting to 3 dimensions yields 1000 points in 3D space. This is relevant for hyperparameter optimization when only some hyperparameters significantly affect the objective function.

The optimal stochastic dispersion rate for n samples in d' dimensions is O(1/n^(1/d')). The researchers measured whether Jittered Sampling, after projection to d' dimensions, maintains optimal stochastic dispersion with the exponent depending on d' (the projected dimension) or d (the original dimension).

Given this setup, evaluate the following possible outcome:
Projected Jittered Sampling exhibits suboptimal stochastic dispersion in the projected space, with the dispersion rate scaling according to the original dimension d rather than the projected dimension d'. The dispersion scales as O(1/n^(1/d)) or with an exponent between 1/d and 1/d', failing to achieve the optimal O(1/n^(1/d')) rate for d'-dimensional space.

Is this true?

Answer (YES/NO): NO